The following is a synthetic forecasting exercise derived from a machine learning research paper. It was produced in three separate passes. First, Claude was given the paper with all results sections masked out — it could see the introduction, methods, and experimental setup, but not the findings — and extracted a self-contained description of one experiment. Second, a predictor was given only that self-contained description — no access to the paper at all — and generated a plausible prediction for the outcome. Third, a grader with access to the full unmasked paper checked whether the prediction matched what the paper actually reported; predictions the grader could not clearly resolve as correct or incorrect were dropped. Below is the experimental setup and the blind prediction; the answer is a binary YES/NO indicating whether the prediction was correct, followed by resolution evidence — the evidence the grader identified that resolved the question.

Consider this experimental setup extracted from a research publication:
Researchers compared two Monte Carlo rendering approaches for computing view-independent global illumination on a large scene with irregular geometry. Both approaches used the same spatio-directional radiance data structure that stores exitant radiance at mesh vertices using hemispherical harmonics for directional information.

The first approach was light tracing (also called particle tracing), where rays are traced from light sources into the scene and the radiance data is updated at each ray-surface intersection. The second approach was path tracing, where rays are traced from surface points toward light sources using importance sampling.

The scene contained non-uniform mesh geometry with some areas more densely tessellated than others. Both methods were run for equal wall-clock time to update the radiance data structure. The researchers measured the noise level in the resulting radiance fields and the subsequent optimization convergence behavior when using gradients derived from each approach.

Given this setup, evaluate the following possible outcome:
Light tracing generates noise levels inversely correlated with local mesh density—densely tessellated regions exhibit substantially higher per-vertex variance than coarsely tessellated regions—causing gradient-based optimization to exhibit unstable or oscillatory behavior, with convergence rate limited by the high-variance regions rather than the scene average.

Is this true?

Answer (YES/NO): NO